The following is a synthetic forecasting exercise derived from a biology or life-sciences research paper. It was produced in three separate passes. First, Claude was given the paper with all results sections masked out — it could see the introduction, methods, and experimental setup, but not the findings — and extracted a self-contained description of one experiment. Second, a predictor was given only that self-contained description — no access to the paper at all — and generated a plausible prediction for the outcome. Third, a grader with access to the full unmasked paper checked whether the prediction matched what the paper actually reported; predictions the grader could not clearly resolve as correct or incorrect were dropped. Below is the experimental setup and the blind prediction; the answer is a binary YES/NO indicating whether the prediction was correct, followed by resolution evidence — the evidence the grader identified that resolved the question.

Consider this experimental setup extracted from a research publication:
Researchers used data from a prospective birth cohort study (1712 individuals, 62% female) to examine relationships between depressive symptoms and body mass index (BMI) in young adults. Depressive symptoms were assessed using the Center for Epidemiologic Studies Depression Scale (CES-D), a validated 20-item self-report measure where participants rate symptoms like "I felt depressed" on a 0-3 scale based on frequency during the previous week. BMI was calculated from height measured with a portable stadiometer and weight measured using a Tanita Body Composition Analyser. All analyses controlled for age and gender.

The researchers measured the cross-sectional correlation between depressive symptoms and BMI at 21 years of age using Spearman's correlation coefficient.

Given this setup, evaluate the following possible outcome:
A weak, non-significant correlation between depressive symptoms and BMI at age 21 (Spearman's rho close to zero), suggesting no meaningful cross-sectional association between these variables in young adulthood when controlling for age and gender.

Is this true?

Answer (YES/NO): YES